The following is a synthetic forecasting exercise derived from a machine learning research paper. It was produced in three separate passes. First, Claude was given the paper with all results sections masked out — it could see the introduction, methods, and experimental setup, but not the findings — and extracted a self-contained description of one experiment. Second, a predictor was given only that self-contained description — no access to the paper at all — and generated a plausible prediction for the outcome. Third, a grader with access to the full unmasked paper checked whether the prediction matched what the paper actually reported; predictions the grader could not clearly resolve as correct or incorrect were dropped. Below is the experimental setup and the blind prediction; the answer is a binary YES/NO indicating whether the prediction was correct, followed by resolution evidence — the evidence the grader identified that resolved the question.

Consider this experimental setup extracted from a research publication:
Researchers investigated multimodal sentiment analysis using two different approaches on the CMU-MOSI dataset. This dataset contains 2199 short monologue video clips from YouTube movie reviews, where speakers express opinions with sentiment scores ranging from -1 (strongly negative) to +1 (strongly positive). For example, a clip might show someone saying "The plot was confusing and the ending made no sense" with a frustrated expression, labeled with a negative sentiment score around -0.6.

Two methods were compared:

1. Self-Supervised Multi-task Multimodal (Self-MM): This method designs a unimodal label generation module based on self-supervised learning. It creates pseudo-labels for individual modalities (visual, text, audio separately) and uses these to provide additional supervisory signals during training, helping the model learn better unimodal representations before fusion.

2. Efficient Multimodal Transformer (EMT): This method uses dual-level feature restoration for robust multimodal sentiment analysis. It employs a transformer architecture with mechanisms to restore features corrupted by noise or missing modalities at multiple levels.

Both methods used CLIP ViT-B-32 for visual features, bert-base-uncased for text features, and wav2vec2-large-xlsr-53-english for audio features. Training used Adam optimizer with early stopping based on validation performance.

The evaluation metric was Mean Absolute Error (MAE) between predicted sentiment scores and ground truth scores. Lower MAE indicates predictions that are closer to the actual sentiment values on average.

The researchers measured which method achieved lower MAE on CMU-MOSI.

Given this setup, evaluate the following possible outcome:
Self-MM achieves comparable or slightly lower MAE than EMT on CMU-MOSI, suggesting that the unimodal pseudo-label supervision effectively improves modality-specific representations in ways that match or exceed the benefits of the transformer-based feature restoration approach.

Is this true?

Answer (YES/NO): NO